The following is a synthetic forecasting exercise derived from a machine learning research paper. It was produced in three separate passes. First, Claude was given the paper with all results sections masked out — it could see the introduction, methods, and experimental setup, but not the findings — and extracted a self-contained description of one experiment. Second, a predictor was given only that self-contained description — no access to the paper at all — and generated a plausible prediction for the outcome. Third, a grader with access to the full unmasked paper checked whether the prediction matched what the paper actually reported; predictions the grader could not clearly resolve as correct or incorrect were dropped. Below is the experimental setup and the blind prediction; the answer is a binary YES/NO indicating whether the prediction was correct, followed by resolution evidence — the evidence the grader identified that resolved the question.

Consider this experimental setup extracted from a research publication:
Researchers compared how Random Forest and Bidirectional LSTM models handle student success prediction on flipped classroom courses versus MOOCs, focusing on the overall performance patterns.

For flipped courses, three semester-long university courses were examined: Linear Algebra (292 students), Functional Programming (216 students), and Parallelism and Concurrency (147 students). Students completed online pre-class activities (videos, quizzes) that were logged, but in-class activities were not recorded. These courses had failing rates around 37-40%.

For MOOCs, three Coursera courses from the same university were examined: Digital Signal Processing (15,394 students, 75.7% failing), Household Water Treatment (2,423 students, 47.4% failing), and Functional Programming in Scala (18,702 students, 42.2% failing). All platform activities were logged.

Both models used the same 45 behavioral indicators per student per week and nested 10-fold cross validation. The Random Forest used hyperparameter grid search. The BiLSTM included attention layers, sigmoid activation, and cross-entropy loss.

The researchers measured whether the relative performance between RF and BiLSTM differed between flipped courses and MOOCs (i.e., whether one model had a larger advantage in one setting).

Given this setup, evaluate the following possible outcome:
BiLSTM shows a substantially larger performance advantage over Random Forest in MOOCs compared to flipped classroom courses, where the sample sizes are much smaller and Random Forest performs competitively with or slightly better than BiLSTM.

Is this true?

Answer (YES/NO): NO